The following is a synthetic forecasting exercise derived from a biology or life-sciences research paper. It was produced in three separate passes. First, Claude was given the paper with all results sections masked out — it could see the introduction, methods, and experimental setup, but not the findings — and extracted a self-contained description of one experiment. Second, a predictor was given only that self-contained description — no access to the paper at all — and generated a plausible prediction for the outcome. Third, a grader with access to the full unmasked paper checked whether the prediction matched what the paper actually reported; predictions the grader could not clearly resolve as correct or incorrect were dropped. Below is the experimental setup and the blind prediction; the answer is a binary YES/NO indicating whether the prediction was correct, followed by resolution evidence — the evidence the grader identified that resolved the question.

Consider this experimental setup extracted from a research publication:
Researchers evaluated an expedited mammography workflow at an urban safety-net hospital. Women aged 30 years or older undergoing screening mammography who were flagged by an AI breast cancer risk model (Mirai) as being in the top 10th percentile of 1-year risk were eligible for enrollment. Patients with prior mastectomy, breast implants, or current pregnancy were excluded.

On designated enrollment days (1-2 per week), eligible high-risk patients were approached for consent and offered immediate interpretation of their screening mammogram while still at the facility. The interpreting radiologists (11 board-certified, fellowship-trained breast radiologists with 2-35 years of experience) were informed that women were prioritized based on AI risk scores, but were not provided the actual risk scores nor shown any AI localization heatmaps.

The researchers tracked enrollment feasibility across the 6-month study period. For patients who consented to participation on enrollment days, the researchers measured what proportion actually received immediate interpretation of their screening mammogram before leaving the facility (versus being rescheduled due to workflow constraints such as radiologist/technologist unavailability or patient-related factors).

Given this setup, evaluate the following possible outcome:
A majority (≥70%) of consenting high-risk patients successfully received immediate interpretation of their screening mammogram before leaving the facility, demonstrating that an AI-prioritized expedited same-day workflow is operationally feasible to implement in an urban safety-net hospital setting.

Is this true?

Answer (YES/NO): YES